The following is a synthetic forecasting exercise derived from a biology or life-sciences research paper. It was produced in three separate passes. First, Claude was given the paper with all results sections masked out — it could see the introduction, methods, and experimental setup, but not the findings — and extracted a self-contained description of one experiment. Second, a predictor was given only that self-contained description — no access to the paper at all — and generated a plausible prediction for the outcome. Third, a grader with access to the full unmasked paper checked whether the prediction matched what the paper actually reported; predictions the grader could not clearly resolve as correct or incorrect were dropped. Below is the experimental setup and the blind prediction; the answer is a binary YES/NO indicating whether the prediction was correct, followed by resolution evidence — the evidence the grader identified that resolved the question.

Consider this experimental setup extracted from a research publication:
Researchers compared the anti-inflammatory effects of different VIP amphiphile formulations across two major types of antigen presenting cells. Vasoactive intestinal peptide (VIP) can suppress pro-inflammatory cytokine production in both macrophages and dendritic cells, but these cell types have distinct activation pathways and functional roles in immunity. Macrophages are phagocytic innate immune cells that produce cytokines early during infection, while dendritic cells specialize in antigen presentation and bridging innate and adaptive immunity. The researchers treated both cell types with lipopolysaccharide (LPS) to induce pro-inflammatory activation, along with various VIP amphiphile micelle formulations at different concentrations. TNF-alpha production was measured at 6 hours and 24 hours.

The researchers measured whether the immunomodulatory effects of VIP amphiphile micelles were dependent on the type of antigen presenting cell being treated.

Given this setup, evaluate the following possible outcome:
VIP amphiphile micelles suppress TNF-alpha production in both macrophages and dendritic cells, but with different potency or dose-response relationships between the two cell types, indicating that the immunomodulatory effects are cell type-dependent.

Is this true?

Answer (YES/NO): NO